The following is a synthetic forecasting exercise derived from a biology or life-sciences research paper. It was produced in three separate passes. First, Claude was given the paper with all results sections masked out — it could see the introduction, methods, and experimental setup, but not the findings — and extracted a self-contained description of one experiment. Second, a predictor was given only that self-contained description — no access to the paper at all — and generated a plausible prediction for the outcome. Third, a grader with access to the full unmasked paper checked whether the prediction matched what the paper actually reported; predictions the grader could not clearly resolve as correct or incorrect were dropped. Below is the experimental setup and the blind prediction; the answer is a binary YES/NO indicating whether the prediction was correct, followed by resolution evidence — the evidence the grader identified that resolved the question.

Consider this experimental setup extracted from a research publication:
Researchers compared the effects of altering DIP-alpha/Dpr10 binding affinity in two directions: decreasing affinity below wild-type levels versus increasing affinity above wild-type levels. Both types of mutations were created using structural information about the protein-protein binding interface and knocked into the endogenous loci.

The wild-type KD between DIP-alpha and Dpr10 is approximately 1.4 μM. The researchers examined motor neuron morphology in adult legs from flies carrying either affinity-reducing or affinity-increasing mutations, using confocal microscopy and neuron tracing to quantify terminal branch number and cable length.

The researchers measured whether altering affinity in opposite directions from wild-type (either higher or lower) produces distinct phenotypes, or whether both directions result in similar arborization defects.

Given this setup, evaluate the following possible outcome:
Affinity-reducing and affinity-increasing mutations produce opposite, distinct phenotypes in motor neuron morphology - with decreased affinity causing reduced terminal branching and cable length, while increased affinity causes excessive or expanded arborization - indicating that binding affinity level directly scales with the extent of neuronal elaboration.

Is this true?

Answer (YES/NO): NO